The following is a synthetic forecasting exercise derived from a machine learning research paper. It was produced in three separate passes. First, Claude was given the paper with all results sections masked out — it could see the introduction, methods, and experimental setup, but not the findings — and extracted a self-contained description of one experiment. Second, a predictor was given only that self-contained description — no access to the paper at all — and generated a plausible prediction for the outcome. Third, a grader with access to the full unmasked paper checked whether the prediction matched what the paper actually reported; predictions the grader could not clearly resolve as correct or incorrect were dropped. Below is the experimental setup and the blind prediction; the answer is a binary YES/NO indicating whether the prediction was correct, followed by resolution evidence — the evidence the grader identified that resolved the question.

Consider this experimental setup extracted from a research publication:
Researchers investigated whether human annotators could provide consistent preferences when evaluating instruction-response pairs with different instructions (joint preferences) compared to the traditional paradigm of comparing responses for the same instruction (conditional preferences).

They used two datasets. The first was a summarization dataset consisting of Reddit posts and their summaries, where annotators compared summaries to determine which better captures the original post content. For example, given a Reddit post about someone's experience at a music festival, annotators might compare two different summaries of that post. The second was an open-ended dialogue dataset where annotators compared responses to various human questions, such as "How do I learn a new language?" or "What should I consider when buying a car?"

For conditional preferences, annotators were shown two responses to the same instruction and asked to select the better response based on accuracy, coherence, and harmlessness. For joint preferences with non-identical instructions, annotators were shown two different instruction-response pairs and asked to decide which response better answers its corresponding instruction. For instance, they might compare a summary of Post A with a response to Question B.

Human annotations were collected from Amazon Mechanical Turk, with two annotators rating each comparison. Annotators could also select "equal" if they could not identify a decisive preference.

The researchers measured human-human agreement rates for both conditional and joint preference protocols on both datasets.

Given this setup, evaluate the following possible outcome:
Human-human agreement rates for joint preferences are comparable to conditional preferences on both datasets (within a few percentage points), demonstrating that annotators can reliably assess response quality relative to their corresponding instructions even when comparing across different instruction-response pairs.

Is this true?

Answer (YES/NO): NO